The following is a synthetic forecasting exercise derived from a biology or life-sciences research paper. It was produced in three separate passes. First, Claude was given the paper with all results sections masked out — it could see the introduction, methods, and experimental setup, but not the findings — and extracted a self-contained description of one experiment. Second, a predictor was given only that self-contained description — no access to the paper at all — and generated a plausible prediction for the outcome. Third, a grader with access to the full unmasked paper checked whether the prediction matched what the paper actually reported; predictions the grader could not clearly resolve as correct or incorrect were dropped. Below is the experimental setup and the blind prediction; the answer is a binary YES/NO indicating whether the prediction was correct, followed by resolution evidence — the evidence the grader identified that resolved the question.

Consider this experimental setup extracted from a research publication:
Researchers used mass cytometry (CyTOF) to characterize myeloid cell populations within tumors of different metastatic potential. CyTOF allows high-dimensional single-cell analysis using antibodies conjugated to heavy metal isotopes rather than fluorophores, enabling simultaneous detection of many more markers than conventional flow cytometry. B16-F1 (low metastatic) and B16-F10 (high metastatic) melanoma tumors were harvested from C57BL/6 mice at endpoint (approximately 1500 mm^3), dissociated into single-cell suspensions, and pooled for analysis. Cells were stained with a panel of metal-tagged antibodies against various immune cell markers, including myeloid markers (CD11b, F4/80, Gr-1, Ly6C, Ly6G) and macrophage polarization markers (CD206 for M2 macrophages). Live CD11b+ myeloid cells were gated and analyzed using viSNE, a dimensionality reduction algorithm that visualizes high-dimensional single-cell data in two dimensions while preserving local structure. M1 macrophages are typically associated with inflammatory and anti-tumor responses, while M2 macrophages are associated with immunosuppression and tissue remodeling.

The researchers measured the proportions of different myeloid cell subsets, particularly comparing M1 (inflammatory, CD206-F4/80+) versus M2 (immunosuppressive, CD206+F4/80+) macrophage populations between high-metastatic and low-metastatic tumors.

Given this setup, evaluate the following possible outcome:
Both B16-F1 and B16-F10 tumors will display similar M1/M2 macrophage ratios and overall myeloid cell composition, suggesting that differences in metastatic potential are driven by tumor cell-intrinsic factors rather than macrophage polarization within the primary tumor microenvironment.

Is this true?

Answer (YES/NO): NO